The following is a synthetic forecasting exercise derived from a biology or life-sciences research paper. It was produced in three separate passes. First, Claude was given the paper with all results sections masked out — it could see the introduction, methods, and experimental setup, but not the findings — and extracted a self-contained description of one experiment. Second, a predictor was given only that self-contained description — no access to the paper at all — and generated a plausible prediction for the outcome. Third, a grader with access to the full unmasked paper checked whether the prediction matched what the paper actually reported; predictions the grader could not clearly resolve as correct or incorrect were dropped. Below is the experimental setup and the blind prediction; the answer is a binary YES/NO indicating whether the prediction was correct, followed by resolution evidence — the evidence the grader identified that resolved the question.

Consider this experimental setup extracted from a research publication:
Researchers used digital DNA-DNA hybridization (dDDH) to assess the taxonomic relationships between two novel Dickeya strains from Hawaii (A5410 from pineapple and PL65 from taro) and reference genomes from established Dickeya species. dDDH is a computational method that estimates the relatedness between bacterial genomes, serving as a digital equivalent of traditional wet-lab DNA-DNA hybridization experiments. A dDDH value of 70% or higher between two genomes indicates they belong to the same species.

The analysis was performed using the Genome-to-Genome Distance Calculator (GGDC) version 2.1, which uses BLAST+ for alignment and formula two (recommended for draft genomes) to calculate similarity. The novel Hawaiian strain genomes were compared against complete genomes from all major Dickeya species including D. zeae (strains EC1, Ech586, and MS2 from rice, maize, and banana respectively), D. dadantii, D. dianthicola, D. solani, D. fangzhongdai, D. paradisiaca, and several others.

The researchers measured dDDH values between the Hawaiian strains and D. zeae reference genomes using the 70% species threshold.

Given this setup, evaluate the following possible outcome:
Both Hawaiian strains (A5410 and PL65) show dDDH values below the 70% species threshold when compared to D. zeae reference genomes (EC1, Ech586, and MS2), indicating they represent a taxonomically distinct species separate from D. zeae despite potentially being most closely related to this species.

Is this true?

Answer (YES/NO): NO